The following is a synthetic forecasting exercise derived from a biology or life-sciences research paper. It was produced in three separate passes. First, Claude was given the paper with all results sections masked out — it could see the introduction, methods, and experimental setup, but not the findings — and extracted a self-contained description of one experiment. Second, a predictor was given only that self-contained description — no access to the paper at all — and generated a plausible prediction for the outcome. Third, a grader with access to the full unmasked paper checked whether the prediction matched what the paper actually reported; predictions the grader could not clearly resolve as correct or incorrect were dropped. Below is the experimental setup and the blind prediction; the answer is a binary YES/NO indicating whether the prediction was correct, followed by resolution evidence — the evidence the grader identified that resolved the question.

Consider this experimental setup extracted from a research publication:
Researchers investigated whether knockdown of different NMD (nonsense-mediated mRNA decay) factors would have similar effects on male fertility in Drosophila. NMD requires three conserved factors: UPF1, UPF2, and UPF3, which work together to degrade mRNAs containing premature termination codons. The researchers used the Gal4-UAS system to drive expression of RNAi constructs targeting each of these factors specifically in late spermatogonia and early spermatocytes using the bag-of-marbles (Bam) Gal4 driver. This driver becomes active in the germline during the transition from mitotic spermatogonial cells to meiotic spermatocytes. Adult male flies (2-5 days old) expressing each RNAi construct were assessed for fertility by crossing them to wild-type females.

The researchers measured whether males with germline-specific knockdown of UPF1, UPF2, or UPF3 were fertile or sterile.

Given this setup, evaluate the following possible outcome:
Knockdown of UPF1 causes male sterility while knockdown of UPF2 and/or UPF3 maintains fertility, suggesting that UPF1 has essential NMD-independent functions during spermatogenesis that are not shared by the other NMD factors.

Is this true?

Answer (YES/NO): YES